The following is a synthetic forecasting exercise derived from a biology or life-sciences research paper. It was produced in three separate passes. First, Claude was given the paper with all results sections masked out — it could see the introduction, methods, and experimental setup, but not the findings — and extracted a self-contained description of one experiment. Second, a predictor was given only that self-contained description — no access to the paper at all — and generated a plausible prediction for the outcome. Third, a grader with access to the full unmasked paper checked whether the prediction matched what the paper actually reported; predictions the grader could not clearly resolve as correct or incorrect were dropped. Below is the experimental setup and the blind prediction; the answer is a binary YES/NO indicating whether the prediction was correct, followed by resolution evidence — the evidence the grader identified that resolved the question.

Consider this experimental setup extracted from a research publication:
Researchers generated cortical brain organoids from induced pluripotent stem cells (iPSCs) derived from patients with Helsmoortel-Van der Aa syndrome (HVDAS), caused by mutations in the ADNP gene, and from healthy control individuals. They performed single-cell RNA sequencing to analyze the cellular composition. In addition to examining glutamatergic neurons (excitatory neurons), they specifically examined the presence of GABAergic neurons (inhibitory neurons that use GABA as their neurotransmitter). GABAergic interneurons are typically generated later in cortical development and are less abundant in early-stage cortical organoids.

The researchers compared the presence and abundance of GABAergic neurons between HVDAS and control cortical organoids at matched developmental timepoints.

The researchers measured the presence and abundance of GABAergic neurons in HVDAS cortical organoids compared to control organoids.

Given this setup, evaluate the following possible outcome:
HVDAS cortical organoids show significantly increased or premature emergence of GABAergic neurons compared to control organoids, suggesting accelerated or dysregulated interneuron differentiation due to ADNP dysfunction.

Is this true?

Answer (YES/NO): YES